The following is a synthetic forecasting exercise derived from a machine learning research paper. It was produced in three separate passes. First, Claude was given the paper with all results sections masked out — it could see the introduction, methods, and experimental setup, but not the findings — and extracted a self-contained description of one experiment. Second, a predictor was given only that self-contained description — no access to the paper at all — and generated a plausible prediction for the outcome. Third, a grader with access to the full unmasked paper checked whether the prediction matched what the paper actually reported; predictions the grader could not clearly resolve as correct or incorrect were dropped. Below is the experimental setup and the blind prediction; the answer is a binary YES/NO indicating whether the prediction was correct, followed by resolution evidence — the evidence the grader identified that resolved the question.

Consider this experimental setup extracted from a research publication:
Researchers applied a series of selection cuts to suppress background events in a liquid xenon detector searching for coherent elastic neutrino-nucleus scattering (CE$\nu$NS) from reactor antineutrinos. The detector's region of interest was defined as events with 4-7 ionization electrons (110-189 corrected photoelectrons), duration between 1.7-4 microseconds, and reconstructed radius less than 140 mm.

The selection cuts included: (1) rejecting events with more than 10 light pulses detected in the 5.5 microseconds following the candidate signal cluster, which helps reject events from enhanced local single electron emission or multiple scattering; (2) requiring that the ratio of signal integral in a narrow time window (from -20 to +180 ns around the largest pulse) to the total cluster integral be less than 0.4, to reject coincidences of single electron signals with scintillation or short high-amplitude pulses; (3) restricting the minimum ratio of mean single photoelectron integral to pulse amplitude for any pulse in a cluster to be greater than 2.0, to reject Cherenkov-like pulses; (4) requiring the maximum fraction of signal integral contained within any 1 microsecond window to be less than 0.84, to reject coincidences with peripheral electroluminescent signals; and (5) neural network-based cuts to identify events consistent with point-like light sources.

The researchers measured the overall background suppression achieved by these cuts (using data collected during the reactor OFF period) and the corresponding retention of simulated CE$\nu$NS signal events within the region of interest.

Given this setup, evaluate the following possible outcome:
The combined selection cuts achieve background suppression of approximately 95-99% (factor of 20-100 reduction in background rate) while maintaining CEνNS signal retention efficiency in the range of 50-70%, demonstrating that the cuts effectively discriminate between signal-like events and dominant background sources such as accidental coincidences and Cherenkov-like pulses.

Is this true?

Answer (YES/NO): NO